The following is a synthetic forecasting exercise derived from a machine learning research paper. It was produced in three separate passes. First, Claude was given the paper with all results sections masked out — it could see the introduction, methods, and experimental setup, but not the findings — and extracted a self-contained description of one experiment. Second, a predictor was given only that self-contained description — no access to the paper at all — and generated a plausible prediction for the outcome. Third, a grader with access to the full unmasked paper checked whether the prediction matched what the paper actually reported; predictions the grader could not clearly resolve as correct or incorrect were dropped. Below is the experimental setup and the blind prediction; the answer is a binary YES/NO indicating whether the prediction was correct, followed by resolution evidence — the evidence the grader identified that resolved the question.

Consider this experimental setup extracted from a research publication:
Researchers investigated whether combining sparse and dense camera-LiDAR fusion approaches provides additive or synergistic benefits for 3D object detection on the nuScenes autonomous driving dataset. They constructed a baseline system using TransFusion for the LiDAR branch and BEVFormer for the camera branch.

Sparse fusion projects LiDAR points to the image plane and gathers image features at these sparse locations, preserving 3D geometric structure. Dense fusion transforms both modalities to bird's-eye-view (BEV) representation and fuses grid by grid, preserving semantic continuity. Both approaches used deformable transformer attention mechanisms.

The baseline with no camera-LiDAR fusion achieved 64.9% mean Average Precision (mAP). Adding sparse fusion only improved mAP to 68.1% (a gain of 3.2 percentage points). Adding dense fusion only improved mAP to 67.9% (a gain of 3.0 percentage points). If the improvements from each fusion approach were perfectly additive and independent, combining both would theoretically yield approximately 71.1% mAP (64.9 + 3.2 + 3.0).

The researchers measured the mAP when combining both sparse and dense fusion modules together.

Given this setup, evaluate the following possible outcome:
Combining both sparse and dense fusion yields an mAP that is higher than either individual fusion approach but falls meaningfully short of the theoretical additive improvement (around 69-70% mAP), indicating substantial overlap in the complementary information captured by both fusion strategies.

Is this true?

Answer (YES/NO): YES